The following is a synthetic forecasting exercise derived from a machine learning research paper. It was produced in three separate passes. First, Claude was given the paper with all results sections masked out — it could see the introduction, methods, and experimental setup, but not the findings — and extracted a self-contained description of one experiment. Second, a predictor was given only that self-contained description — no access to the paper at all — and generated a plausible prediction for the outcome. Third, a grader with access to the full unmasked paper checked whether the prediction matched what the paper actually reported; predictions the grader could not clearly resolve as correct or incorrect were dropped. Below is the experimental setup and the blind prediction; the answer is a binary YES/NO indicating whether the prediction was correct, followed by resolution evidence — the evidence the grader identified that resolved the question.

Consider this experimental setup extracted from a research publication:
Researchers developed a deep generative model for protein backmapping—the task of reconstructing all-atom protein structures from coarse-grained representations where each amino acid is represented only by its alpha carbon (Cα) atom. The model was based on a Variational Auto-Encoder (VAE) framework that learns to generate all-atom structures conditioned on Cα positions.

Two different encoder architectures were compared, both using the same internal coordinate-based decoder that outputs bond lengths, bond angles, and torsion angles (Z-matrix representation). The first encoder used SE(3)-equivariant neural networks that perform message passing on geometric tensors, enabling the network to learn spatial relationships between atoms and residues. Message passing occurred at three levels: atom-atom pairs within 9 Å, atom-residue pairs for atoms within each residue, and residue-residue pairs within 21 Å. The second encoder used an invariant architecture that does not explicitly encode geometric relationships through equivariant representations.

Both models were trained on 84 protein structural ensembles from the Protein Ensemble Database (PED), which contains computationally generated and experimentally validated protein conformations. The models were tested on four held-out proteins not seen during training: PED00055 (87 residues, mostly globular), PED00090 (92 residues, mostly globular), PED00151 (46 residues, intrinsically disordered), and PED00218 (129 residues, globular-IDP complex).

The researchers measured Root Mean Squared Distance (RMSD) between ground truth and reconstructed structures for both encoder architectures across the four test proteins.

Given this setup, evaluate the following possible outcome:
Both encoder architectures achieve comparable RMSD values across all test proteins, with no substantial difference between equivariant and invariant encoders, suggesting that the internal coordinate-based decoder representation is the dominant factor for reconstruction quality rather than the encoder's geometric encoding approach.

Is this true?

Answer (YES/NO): NO